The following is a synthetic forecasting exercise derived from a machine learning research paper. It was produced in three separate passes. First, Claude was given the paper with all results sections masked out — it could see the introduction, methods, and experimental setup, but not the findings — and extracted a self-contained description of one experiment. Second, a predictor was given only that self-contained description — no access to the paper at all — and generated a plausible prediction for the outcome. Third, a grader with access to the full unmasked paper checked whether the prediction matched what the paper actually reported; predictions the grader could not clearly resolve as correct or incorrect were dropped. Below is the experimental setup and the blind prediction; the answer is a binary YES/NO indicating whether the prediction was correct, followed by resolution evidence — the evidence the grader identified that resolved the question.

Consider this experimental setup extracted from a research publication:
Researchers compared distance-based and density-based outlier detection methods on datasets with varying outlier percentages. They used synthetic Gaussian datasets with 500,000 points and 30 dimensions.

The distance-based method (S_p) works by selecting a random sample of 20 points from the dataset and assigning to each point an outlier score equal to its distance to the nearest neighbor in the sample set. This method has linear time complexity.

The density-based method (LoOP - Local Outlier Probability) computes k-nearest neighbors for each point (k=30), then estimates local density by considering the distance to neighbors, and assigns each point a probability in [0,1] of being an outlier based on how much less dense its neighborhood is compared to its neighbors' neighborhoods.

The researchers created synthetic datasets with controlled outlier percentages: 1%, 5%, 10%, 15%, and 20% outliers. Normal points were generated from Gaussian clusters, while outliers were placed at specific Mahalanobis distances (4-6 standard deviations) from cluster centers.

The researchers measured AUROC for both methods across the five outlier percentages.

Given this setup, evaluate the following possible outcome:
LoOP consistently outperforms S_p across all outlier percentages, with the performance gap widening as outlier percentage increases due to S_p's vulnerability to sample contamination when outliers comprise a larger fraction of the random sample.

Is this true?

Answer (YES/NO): NO